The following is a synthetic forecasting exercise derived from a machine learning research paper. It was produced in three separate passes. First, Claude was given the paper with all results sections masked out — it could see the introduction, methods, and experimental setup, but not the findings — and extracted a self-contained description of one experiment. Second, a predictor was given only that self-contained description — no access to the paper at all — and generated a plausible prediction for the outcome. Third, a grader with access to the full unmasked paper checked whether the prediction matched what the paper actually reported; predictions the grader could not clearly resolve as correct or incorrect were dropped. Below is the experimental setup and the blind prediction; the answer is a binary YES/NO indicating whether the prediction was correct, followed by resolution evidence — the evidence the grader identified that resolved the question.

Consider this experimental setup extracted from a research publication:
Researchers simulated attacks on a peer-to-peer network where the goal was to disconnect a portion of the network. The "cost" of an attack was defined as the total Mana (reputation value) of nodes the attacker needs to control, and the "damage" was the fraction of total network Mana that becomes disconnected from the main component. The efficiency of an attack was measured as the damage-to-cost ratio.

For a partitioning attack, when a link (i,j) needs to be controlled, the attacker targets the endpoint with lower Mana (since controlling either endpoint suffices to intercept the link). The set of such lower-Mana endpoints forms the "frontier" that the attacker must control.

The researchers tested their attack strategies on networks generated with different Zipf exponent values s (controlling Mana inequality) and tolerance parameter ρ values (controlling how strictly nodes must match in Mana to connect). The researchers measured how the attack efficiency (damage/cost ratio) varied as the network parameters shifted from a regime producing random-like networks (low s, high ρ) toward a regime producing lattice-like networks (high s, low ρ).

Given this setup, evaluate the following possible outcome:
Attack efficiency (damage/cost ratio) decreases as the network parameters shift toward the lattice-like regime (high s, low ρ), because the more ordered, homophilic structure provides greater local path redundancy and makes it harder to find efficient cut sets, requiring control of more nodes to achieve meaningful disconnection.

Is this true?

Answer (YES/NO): NO